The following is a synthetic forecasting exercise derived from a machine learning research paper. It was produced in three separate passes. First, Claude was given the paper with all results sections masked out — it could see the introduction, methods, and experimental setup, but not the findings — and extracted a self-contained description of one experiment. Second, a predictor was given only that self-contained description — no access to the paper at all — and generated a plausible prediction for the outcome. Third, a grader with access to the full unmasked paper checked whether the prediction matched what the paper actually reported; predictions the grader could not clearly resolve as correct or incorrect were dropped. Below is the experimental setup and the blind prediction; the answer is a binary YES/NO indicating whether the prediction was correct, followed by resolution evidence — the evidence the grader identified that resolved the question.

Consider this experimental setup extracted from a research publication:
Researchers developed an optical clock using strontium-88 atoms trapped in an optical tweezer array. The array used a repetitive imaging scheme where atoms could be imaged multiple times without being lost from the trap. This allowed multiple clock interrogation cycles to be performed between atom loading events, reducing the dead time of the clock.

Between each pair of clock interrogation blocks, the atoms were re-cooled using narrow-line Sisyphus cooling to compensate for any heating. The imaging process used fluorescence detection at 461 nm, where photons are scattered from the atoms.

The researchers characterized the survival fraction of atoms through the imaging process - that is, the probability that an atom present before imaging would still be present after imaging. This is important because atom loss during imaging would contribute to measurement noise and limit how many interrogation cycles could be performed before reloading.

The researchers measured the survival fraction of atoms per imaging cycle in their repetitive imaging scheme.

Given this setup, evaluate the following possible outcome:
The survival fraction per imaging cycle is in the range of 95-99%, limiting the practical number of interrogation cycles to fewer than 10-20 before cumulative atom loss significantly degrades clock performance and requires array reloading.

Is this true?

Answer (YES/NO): NO